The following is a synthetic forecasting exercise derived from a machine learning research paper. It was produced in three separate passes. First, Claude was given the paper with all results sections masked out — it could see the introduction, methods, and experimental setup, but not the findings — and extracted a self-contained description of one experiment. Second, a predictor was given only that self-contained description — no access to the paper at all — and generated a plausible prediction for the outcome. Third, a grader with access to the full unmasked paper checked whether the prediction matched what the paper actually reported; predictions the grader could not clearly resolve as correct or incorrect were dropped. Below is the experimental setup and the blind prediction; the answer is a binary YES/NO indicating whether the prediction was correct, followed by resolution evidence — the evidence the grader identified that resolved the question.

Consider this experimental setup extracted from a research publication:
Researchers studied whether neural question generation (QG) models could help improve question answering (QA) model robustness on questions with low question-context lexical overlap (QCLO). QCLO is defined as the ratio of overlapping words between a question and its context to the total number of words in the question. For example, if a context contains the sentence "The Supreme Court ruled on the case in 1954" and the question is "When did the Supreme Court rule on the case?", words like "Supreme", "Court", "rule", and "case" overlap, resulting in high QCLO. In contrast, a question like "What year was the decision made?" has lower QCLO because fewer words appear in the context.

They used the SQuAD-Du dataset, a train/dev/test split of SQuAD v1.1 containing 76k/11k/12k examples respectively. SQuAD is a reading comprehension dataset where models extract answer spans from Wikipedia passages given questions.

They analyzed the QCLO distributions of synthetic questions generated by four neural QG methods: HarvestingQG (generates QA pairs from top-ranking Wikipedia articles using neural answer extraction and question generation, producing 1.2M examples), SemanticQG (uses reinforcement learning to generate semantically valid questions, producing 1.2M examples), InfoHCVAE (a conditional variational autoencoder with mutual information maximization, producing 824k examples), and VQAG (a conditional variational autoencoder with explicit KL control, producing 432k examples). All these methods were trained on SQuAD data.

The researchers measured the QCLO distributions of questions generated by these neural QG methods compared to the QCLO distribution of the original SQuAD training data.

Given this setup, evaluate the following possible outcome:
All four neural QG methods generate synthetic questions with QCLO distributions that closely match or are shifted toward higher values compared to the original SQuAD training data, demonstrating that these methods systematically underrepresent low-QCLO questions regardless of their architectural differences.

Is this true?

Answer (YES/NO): YES